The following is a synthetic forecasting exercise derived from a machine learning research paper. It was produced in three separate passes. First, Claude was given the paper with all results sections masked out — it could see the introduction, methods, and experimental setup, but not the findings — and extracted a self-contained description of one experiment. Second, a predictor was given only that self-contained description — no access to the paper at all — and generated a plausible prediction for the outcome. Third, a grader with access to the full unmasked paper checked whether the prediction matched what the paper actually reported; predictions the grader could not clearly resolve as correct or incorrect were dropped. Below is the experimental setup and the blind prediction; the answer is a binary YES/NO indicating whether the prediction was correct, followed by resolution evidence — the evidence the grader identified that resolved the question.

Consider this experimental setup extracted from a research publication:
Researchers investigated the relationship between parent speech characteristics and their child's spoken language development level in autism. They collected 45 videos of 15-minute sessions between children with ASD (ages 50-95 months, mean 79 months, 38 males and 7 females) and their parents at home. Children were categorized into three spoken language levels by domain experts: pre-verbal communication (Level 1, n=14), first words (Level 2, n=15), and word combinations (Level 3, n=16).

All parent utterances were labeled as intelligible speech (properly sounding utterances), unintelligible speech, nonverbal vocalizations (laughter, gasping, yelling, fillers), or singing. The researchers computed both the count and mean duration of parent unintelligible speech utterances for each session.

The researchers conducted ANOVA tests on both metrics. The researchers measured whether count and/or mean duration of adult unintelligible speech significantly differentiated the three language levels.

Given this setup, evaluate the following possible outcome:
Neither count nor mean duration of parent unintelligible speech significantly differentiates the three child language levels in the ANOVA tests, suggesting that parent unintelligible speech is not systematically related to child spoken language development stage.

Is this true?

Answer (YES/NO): NO